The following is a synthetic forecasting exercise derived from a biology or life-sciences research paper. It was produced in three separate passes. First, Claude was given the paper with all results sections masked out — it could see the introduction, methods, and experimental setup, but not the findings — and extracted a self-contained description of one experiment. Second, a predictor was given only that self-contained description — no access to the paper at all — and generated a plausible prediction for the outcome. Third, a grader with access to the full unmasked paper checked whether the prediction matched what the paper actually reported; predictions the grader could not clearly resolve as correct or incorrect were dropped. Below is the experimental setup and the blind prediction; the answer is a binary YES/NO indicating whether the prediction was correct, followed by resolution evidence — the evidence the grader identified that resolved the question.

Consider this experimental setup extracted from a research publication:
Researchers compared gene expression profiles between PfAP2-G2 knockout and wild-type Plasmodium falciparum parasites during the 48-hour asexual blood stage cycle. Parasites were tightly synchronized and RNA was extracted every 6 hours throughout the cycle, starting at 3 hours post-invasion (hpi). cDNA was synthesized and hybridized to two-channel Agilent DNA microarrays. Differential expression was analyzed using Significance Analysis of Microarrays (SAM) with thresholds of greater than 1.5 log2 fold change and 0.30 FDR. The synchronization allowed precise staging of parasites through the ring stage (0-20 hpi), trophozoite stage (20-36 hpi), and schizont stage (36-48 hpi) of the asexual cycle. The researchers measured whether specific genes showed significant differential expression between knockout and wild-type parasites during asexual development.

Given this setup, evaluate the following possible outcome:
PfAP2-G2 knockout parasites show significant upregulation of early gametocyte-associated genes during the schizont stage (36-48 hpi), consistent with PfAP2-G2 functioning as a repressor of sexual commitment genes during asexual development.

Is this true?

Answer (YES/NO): NO